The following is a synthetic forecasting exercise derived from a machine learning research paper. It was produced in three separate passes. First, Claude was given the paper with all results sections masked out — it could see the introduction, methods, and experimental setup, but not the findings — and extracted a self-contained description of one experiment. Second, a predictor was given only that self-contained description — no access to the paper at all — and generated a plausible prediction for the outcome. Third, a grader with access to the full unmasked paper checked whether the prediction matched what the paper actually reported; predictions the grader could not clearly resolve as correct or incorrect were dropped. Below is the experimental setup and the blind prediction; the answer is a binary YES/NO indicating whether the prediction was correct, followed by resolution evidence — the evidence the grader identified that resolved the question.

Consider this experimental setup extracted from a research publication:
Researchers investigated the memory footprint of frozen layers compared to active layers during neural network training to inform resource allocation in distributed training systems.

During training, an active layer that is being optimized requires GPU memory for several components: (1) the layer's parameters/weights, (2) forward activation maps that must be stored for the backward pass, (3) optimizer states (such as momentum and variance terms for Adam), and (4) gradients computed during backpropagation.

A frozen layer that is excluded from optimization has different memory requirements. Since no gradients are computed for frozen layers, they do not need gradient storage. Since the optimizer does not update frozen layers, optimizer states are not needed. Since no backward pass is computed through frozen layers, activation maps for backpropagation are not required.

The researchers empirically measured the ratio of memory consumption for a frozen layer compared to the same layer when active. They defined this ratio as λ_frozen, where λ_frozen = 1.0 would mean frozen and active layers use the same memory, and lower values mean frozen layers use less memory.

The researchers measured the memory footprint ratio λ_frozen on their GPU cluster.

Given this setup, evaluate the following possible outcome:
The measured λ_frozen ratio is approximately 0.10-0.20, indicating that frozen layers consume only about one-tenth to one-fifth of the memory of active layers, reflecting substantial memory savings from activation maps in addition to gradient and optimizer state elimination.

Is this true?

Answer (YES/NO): YES